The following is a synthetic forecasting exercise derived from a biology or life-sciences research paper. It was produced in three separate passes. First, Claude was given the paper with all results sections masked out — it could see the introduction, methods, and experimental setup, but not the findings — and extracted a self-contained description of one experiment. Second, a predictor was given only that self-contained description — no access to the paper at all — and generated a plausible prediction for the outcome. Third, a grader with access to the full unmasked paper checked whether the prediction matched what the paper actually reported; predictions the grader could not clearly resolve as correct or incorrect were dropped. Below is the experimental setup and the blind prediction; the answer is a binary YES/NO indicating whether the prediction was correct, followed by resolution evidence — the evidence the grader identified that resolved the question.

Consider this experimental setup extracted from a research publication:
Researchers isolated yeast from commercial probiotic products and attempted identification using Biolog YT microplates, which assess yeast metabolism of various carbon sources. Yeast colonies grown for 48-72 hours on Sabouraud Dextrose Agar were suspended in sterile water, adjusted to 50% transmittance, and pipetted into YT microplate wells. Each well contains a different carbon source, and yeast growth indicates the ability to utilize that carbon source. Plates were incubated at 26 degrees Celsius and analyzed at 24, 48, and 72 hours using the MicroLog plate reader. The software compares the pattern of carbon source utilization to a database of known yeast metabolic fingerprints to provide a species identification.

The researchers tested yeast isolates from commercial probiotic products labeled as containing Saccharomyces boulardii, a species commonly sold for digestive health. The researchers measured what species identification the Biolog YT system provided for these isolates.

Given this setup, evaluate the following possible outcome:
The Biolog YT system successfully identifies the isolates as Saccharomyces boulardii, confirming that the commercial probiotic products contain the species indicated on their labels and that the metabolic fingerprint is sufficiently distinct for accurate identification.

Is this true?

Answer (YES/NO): NO